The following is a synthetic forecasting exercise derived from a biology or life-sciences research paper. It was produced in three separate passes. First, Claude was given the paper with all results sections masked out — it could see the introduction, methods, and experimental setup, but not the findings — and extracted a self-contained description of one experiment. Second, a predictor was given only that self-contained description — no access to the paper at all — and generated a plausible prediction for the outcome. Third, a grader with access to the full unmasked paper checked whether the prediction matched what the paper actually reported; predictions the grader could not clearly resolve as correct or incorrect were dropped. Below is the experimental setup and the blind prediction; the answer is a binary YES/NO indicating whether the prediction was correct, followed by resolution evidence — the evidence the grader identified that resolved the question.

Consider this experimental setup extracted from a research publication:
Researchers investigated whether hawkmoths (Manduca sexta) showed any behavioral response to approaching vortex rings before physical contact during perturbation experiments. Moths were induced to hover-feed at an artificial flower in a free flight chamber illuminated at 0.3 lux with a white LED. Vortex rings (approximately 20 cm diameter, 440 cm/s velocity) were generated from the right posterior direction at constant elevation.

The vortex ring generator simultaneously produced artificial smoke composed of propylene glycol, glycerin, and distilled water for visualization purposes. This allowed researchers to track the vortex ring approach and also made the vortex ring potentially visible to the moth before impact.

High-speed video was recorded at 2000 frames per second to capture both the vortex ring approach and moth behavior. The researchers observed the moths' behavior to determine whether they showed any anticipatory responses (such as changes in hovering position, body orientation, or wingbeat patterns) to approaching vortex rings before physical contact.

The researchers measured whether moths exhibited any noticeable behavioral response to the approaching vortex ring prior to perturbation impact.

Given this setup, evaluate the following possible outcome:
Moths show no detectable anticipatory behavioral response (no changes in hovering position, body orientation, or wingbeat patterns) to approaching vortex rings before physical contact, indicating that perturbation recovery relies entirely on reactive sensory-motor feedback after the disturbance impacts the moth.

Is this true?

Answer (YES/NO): YES